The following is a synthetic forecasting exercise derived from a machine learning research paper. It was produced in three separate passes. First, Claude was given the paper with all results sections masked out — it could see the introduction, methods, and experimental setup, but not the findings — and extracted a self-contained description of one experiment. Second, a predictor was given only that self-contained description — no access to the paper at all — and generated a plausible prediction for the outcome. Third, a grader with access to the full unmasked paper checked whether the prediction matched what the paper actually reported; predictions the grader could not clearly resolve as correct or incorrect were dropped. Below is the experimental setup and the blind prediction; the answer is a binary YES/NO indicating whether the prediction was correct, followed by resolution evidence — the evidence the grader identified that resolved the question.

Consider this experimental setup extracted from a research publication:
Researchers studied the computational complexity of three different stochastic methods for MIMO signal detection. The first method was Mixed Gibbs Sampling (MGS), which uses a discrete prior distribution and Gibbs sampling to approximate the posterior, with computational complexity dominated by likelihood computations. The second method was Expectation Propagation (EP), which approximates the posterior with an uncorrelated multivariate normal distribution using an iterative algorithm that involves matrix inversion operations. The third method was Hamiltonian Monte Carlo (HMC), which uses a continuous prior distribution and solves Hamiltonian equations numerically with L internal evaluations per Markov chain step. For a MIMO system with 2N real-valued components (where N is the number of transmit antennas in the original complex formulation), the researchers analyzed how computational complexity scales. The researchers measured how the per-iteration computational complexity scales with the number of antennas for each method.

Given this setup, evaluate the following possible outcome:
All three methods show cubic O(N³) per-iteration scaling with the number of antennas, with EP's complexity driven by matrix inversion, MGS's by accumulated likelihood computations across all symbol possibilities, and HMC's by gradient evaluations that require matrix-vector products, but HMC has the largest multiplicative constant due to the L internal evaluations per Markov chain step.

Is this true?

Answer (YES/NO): NO